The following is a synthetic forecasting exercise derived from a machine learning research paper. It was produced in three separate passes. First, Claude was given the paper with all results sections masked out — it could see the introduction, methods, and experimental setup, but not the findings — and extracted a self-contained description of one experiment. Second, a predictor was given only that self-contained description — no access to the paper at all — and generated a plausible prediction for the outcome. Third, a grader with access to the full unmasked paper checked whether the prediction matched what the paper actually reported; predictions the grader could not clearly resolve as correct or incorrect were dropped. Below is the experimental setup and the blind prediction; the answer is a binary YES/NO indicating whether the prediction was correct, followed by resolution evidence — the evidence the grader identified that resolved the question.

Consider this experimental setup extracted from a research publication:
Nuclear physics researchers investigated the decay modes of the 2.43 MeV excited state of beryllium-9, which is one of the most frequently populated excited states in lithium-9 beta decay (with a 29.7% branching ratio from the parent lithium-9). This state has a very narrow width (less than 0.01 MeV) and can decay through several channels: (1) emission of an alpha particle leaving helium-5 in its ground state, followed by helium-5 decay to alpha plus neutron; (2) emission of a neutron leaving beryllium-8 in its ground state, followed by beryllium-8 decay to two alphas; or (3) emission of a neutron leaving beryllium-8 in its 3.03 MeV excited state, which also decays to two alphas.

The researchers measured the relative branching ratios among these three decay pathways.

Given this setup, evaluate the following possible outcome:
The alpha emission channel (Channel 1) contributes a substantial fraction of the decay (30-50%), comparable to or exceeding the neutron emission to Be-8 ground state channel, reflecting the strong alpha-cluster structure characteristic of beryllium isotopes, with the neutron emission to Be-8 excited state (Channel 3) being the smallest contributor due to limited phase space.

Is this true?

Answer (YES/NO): NO